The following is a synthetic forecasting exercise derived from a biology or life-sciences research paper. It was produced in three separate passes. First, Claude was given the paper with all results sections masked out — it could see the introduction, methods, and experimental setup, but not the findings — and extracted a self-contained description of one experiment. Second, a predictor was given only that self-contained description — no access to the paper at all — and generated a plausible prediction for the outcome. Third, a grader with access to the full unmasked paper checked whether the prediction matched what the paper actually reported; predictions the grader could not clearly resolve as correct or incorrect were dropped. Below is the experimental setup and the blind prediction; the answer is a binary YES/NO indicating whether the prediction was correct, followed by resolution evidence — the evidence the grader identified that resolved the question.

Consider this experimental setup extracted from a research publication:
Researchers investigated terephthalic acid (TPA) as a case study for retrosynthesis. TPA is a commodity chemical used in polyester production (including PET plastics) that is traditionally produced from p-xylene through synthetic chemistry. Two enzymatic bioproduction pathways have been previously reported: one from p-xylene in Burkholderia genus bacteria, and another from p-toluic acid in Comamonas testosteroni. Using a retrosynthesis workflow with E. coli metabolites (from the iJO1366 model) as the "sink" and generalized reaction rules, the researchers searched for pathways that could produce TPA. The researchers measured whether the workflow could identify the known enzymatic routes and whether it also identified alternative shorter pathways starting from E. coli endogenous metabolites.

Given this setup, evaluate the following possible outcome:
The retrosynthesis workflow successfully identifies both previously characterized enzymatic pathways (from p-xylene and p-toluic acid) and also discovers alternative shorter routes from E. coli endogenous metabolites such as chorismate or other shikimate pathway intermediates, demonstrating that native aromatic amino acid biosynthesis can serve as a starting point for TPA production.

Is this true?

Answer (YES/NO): NO